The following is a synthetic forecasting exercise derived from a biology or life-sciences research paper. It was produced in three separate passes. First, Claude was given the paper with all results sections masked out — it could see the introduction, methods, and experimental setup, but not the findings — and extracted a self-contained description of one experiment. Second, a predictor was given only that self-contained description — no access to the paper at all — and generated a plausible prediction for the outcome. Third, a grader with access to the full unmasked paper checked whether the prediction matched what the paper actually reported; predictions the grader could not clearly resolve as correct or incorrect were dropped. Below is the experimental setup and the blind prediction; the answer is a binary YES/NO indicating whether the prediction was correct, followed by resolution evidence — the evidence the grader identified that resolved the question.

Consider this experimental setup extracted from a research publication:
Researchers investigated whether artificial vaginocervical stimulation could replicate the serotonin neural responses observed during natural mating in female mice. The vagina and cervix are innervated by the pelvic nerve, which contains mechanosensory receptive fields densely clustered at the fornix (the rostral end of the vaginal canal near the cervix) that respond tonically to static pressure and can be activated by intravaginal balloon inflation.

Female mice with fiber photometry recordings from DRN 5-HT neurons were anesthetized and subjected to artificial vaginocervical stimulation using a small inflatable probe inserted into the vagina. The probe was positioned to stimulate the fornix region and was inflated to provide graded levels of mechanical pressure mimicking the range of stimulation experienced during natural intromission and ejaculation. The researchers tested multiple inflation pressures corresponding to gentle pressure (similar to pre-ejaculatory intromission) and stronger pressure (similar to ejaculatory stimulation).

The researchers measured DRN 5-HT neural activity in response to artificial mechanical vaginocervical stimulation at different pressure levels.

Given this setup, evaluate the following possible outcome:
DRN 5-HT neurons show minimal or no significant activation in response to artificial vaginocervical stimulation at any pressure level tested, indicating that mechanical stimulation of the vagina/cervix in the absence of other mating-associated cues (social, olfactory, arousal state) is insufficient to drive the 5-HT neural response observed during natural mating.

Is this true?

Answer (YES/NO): NO